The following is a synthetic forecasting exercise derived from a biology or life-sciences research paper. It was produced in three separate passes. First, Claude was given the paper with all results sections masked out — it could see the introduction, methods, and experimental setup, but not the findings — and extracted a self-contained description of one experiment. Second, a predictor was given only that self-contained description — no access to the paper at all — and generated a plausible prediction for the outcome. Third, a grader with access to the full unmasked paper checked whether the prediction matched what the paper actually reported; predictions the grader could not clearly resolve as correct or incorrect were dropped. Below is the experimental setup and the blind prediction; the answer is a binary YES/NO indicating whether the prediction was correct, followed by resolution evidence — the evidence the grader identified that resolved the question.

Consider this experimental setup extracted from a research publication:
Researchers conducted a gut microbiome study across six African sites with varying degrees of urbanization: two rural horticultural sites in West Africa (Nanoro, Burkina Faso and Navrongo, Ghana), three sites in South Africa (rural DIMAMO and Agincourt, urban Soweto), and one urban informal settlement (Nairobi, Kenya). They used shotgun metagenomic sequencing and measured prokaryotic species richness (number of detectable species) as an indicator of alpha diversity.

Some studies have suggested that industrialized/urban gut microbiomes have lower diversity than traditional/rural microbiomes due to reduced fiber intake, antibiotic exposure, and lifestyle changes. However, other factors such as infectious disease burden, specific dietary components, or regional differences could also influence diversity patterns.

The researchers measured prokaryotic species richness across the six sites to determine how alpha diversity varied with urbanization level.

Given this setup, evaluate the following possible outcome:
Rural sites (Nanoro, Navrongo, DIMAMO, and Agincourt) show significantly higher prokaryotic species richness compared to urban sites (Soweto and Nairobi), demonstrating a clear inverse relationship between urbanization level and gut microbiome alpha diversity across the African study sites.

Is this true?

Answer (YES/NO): NO